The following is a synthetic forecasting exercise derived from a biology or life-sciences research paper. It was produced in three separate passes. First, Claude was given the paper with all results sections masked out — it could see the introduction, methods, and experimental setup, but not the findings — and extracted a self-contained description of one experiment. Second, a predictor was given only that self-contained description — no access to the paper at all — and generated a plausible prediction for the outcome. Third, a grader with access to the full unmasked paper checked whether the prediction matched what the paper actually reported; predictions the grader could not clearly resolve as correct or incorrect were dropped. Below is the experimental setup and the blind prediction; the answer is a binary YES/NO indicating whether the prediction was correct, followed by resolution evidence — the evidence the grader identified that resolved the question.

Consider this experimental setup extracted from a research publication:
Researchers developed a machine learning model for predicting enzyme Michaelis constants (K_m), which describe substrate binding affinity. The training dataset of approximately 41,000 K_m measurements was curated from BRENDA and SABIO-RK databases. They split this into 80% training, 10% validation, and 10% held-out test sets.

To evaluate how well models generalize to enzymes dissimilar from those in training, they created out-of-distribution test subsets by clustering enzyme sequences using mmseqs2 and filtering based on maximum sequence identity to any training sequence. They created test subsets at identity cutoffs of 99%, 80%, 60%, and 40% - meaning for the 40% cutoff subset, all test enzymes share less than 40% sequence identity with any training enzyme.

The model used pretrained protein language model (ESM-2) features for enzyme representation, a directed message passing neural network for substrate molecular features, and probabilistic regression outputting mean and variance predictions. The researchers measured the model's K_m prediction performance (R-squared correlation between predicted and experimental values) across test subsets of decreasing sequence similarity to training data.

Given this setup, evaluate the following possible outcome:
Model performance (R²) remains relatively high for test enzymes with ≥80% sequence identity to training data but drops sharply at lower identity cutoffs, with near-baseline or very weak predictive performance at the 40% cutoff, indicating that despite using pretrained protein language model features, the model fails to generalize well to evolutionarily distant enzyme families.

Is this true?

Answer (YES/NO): NO